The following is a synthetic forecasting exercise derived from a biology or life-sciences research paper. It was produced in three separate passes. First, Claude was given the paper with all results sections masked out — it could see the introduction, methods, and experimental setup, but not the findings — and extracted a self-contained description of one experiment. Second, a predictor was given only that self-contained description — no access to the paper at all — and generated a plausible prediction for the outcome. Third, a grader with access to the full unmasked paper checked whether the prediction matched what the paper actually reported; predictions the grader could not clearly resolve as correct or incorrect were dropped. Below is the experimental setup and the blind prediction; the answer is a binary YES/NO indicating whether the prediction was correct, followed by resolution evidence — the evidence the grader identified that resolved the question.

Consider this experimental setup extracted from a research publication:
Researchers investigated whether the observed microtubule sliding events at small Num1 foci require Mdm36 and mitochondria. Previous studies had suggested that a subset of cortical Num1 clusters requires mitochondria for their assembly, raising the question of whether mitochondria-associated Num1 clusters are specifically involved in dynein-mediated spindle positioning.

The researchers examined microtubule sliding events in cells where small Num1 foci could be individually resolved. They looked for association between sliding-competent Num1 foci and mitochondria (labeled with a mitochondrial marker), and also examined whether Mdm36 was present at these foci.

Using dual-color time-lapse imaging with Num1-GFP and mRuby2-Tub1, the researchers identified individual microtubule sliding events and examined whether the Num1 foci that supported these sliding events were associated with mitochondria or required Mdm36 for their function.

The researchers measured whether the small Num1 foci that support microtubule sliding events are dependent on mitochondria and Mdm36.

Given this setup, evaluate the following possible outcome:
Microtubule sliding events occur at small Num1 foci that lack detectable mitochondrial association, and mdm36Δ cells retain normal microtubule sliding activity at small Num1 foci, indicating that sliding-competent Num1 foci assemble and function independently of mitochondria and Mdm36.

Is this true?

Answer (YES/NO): YES